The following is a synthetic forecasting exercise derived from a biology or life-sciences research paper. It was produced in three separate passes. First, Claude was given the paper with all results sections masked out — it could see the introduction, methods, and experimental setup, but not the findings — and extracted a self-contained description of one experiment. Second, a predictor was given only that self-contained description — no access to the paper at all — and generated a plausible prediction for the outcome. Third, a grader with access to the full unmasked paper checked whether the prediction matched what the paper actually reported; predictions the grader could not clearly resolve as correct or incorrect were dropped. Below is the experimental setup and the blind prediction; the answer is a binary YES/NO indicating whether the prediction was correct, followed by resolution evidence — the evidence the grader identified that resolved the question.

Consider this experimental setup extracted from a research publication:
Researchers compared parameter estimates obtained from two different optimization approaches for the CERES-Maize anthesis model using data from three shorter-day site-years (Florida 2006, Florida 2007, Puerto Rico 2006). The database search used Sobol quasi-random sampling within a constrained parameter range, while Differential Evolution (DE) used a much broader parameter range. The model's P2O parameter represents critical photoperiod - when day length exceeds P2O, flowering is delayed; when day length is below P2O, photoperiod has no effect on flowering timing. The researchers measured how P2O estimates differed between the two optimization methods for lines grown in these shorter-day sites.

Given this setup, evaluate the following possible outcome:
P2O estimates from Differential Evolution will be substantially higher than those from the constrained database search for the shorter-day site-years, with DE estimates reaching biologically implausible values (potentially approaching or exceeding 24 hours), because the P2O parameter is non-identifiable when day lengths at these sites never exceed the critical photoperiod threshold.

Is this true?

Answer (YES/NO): NO